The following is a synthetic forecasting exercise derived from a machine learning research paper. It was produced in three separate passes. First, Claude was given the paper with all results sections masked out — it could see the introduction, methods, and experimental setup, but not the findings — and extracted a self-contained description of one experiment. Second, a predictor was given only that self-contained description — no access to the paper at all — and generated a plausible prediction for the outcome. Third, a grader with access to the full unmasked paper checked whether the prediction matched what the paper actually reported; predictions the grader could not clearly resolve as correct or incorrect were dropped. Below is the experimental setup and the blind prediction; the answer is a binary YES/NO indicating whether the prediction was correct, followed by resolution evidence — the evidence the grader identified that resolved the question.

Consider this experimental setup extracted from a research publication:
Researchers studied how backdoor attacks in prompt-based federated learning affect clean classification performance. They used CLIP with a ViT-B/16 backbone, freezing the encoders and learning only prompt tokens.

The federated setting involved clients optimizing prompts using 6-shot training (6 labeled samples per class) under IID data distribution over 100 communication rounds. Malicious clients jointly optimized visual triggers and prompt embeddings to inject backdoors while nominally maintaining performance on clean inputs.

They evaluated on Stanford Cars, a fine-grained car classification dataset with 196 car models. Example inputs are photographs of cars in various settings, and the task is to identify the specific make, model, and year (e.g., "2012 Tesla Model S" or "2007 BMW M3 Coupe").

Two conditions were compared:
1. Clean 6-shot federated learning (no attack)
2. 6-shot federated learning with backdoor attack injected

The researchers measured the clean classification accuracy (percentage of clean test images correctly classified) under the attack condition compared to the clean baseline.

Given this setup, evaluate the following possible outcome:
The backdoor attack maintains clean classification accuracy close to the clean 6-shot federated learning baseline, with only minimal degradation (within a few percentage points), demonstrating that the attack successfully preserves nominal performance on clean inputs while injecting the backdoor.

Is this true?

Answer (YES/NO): YES